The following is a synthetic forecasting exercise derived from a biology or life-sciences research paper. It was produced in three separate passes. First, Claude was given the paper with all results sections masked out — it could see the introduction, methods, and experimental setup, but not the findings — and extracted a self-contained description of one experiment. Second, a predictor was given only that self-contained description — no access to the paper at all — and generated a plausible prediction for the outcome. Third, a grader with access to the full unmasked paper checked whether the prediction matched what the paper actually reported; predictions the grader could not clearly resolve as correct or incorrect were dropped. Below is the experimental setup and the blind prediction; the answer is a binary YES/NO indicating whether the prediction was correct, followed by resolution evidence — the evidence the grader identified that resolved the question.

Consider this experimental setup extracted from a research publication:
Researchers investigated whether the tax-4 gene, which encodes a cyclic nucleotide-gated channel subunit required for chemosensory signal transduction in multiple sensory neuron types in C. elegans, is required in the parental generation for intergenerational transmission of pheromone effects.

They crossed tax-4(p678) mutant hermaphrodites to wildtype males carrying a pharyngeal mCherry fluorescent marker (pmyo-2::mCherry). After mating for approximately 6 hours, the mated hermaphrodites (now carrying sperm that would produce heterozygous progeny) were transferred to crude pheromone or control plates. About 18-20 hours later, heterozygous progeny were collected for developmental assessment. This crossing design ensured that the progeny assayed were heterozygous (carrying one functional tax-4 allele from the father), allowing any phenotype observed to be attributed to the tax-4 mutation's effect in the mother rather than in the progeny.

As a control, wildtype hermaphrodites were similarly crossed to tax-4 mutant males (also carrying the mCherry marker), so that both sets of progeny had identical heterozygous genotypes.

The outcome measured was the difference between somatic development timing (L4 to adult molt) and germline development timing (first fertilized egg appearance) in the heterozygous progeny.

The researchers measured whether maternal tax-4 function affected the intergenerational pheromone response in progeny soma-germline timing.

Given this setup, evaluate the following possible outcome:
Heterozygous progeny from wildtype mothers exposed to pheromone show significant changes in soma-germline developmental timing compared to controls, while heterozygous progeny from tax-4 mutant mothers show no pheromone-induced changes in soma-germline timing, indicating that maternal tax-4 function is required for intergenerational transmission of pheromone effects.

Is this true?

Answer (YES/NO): YES